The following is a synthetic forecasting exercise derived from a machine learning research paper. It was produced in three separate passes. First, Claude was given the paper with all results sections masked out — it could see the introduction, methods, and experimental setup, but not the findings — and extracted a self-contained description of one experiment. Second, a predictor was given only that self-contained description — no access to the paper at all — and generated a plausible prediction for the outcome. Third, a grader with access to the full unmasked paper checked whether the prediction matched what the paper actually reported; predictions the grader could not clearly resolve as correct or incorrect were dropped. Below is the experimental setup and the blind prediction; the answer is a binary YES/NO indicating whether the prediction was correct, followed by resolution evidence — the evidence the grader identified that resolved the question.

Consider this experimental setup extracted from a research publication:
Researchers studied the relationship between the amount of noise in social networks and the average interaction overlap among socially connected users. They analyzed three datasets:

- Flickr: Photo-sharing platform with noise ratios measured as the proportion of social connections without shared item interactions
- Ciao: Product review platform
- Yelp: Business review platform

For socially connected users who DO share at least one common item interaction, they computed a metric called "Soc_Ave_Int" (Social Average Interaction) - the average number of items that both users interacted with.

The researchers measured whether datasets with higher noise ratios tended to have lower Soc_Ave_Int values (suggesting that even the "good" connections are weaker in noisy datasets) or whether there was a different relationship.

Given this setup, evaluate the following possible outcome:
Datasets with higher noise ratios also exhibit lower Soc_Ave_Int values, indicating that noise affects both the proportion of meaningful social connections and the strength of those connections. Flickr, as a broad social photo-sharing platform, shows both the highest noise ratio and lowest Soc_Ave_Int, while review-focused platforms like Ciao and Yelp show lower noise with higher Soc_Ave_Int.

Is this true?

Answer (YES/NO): YES